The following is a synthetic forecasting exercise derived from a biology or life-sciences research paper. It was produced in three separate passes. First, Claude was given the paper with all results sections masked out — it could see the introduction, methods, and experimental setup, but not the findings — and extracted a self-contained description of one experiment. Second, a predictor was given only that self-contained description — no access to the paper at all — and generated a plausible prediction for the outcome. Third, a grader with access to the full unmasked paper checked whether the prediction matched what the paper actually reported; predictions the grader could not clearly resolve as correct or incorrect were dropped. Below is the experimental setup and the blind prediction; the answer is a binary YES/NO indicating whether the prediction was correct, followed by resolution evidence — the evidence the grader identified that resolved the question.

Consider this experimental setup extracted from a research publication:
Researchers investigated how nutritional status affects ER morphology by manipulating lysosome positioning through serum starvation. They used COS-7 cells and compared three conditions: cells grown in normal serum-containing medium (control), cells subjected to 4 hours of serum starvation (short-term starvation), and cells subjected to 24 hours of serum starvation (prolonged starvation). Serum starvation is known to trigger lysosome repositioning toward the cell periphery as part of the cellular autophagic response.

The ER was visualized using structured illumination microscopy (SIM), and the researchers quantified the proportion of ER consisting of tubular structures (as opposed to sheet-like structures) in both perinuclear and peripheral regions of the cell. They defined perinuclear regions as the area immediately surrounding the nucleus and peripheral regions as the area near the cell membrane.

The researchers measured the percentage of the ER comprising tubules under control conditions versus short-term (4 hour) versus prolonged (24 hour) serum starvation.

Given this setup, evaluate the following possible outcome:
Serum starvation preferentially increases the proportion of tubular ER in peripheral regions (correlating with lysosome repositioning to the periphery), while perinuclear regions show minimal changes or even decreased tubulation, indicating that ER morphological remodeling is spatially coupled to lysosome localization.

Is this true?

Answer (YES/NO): NO